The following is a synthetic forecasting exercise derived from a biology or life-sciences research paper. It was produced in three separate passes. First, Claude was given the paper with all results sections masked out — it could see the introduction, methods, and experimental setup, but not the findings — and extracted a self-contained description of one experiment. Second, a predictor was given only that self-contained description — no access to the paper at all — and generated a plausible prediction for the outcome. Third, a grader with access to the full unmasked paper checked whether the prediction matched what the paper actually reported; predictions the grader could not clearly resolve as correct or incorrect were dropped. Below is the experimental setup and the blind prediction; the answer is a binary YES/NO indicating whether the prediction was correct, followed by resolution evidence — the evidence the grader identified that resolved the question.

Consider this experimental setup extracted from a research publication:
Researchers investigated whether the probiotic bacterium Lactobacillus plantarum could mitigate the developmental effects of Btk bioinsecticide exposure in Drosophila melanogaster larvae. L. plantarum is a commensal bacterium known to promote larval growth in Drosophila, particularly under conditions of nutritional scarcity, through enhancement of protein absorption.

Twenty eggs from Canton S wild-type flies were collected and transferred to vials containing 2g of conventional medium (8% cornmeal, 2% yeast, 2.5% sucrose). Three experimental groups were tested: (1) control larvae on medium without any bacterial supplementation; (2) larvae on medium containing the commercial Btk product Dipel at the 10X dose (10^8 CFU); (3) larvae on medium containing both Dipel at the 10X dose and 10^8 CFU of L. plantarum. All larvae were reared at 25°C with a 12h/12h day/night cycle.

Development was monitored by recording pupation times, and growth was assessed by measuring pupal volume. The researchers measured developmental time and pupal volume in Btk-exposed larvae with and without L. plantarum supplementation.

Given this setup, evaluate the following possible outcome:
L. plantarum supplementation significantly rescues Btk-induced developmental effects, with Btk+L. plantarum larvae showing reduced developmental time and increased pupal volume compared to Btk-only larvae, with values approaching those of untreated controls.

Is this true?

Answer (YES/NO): YES